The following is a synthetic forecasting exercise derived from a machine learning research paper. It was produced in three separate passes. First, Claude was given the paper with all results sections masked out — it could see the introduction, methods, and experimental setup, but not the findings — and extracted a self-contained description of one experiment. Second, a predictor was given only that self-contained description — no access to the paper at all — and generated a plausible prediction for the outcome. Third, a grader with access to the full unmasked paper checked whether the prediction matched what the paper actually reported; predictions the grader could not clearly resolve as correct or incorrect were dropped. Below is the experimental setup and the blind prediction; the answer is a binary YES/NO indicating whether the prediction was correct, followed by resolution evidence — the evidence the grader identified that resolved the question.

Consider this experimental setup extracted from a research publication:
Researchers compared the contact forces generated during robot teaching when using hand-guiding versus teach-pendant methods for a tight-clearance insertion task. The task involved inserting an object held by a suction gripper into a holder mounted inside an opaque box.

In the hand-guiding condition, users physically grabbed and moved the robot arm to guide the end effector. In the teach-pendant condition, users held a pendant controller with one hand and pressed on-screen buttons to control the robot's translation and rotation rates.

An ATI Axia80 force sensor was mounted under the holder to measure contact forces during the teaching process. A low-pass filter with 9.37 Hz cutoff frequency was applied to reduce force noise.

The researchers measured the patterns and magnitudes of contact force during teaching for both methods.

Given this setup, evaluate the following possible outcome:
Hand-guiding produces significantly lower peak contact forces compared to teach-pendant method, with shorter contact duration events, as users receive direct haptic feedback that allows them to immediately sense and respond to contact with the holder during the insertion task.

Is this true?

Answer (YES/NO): NO